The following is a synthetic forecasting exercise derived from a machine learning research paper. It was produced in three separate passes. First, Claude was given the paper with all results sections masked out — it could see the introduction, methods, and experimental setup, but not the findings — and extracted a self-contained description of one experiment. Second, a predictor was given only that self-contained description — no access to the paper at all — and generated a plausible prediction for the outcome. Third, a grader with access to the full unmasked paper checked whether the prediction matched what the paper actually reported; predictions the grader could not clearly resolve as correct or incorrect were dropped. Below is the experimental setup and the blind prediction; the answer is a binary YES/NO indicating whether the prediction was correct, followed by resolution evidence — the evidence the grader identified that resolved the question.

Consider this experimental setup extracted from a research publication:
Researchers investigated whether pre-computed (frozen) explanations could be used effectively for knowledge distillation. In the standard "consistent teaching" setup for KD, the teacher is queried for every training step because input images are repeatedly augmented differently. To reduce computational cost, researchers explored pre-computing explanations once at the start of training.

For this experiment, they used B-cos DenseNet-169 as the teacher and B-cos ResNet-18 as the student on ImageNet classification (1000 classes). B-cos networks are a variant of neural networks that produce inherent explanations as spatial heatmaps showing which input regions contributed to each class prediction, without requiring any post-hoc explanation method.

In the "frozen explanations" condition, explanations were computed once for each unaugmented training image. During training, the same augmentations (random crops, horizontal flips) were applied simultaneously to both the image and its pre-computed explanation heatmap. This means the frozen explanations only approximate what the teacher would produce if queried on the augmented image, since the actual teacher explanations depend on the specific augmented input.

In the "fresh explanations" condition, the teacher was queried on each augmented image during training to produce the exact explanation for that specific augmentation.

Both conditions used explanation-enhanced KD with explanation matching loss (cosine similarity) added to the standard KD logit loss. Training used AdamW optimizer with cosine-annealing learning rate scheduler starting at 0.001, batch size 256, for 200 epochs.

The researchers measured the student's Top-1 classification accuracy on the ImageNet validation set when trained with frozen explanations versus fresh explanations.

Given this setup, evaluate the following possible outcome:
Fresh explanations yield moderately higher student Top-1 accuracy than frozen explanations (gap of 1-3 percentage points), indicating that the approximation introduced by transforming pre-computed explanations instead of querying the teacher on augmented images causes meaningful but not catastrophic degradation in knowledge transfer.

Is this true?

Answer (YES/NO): NO